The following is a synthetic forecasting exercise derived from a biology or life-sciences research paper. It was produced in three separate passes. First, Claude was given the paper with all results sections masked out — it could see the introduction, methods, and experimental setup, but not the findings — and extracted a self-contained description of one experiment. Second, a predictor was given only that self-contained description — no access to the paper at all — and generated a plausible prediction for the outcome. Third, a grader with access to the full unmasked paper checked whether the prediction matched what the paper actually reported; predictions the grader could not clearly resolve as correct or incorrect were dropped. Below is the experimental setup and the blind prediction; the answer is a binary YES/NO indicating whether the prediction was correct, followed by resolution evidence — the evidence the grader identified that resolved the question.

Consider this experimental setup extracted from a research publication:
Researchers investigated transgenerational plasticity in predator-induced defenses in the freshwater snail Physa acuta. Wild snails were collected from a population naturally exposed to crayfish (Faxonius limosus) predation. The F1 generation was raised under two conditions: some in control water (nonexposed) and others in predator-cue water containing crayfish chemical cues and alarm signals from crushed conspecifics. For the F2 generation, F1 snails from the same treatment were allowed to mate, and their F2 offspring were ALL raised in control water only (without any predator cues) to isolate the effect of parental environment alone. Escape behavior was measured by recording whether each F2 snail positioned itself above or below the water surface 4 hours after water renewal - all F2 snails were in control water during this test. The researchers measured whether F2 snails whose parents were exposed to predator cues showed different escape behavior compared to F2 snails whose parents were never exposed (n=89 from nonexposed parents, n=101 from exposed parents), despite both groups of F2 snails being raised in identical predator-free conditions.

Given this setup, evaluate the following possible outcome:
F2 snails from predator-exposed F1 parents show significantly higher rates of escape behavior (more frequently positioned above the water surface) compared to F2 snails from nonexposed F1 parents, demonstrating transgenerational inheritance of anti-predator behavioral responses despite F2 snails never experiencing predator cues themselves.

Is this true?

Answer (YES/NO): NO